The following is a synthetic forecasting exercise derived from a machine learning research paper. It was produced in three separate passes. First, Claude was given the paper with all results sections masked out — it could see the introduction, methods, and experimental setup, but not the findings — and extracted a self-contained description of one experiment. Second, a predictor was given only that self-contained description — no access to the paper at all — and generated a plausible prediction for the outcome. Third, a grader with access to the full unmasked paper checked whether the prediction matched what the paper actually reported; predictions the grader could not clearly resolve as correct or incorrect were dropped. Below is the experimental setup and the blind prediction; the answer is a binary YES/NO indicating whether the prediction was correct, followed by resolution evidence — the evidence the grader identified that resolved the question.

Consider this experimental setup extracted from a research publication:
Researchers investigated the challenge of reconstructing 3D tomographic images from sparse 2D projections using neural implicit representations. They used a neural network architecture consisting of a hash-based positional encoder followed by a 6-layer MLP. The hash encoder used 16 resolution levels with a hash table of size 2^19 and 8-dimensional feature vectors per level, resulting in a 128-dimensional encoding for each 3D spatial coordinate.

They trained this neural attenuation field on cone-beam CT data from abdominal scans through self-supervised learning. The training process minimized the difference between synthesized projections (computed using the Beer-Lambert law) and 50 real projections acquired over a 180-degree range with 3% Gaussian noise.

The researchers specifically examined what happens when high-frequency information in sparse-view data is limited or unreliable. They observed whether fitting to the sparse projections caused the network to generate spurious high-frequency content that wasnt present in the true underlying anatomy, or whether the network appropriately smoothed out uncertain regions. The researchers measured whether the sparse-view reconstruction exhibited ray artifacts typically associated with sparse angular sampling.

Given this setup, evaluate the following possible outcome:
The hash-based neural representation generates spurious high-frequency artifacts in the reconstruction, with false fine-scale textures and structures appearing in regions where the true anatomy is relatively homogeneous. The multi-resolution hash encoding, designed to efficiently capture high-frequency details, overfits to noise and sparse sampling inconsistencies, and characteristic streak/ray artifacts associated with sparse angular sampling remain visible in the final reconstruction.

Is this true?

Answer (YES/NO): YES